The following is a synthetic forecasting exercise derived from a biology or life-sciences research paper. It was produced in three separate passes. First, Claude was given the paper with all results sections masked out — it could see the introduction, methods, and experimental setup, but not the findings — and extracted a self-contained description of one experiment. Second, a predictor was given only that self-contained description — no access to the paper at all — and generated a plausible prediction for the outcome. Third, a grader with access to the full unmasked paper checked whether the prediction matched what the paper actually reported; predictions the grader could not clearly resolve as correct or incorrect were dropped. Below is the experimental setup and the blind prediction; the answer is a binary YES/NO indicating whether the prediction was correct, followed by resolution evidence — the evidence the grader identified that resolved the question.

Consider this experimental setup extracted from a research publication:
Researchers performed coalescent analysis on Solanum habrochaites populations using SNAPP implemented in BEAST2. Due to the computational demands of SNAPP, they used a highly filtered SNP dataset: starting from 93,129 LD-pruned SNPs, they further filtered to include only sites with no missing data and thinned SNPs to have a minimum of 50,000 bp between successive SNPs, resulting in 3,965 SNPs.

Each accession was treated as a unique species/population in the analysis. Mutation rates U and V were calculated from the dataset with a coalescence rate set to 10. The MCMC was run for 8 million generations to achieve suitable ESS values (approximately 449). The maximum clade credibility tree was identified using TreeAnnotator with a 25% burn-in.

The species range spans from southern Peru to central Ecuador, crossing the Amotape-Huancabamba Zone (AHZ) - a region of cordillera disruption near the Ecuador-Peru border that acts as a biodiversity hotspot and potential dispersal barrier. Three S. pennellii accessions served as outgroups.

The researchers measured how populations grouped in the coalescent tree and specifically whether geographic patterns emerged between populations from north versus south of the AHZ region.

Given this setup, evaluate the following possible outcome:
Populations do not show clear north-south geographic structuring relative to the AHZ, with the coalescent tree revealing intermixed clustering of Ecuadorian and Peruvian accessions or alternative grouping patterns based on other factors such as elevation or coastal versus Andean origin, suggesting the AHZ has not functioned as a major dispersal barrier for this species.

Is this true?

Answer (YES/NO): NO